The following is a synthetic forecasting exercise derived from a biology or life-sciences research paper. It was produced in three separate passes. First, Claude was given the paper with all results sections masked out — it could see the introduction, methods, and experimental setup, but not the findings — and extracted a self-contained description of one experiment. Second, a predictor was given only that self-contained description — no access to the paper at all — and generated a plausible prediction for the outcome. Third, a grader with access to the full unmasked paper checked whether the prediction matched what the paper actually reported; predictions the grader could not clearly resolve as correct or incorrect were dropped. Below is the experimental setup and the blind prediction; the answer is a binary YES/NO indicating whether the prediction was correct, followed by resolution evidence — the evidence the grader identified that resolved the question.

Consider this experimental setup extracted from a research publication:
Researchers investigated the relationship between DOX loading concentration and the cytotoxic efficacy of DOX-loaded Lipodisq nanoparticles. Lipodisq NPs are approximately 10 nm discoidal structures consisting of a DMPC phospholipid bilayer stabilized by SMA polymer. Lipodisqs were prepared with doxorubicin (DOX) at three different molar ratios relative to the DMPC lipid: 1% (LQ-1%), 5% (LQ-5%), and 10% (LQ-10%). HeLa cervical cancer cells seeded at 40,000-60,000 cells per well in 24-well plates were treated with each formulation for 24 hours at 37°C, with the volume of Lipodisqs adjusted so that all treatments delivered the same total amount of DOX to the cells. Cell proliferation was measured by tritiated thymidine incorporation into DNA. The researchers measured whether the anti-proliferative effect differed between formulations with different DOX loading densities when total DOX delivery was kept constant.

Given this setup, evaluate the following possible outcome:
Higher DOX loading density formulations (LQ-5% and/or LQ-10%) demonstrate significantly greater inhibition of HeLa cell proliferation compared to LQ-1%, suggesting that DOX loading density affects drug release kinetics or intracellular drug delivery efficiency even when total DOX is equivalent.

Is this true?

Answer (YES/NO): NO